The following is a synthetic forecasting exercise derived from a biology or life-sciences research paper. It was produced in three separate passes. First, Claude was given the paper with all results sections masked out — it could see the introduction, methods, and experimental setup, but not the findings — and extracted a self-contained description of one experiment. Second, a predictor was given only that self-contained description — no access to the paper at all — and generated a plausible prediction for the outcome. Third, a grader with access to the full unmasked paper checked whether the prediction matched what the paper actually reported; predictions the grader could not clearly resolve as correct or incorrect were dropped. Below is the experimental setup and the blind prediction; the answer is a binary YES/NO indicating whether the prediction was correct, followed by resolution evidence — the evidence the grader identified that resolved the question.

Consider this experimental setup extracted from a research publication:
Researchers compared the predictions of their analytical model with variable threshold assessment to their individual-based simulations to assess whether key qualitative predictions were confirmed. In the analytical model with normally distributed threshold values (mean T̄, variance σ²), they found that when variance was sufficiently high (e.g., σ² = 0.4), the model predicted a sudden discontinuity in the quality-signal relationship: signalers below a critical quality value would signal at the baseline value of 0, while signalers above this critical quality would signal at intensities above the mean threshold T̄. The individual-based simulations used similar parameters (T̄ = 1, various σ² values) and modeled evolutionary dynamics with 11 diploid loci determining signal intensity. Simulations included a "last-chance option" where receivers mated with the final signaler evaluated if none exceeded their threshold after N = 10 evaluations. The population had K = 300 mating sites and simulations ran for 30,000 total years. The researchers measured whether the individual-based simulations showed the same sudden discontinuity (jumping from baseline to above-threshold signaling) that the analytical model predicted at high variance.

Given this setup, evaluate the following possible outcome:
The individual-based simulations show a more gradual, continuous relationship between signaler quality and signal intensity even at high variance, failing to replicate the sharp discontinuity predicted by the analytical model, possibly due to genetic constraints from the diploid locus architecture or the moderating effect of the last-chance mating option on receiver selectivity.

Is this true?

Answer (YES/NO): YES